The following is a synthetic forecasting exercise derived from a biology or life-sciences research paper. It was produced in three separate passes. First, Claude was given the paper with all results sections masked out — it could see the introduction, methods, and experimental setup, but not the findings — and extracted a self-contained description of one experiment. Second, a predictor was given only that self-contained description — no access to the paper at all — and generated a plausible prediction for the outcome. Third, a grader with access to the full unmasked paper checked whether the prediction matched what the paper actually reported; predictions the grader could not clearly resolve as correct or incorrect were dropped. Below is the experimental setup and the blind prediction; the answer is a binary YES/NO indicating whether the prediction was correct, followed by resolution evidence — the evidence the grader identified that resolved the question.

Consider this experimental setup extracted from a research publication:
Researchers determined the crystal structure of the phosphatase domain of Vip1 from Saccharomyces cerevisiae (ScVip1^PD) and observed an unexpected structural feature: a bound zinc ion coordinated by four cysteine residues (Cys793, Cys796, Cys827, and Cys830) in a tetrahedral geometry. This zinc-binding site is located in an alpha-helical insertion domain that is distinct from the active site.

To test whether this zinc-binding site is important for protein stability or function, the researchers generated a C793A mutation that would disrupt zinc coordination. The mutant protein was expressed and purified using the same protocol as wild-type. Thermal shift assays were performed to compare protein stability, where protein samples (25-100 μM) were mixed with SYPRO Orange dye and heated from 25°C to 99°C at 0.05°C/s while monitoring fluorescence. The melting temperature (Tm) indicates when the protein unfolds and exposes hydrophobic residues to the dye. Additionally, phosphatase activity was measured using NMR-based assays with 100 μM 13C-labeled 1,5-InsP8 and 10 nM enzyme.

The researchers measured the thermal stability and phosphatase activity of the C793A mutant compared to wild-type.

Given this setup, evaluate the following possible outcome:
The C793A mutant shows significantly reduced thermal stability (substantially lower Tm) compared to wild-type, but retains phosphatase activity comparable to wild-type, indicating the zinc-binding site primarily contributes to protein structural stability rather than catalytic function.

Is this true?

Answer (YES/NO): NO